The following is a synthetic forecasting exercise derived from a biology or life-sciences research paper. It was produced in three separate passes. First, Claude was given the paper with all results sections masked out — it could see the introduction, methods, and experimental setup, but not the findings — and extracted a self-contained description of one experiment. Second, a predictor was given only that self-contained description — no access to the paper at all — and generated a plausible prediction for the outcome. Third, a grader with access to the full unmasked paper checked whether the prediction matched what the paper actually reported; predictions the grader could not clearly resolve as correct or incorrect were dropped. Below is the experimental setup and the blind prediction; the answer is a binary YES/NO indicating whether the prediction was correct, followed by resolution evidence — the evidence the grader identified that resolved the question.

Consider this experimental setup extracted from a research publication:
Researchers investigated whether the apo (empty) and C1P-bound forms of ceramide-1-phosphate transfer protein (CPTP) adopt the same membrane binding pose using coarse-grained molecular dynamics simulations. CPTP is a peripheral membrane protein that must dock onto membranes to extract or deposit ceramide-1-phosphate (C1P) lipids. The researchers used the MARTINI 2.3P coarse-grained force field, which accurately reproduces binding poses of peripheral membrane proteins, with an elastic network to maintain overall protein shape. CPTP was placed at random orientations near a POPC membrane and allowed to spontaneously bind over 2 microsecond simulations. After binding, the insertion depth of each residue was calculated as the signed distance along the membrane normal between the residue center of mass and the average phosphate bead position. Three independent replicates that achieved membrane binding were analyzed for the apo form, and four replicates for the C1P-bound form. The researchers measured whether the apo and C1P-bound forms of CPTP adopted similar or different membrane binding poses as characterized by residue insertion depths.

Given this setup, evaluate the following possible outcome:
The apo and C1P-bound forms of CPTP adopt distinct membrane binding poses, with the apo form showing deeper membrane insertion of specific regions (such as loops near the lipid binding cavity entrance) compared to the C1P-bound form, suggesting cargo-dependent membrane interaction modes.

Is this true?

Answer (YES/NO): NO